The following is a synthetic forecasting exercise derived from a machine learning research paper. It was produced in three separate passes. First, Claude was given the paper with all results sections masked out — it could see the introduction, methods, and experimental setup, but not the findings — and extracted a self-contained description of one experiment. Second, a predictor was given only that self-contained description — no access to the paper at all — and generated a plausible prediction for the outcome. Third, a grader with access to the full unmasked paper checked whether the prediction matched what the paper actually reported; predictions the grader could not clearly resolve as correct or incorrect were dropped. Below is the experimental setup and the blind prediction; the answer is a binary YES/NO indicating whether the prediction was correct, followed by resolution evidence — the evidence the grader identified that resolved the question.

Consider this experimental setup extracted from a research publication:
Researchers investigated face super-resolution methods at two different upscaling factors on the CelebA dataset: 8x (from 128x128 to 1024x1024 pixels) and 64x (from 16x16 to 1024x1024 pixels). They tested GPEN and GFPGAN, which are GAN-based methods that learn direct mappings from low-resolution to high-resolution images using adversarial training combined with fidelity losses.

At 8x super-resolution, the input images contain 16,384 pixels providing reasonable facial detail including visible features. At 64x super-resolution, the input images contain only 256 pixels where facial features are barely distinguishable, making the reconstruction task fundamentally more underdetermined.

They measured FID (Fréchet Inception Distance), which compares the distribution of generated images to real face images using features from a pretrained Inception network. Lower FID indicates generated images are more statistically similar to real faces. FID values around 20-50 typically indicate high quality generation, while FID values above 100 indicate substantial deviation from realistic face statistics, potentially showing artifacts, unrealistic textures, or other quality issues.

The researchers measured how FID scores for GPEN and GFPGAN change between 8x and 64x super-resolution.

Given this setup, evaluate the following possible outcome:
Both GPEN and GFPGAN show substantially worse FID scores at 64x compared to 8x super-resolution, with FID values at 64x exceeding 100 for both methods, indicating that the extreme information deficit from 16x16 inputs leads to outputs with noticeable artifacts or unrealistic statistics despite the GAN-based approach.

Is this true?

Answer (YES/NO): YES